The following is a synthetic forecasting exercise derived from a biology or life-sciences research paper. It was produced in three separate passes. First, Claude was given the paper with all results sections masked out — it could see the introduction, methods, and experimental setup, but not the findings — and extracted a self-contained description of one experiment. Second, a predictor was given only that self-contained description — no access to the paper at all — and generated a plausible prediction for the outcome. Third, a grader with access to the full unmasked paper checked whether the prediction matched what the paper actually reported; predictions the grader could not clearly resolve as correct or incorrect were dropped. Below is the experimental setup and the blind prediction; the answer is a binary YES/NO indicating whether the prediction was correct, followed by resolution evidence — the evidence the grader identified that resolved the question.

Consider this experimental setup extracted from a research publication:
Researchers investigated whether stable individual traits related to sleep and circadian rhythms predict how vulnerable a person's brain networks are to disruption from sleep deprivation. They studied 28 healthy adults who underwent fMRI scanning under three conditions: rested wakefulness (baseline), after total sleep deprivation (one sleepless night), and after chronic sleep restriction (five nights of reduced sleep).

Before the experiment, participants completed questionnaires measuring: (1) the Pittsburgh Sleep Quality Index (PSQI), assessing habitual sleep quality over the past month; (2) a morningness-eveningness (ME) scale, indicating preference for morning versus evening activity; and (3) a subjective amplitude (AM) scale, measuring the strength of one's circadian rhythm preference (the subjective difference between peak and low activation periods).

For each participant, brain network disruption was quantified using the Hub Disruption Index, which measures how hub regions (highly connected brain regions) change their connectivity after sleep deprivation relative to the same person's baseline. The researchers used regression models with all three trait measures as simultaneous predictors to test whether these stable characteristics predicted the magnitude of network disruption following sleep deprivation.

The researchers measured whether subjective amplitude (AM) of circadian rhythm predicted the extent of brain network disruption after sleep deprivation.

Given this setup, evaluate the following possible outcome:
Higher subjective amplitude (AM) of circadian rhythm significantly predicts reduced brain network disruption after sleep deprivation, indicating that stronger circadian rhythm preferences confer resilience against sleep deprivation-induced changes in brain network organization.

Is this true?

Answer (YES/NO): YES